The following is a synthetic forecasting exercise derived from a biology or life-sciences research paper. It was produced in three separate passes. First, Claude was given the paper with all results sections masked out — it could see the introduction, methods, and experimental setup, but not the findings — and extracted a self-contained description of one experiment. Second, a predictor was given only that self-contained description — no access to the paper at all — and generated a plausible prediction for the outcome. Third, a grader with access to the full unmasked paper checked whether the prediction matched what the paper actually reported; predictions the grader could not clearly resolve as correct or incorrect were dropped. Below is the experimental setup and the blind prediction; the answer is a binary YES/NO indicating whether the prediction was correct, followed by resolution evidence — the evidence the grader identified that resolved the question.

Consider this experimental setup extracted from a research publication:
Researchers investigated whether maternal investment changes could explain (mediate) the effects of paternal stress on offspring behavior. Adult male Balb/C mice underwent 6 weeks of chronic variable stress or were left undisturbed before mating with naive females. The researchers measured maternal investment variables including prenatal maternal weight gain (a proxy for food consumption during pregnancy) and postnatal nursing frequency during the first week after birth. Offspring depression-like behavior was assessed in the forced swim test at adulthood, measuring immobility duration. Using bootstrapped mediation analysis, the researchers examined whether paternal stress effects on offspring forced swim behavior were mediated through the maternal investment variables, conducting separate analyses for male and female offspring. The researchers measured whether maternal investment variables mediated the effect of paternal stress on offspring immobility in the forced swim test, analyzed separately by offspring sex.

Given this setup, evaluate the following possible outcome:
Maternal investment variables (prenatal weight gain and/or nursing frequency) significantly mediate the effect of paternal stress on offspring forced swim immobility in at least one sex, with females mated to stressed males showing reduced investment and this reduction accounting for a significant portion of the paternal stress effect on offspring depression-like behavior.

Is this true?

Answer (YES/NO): YES